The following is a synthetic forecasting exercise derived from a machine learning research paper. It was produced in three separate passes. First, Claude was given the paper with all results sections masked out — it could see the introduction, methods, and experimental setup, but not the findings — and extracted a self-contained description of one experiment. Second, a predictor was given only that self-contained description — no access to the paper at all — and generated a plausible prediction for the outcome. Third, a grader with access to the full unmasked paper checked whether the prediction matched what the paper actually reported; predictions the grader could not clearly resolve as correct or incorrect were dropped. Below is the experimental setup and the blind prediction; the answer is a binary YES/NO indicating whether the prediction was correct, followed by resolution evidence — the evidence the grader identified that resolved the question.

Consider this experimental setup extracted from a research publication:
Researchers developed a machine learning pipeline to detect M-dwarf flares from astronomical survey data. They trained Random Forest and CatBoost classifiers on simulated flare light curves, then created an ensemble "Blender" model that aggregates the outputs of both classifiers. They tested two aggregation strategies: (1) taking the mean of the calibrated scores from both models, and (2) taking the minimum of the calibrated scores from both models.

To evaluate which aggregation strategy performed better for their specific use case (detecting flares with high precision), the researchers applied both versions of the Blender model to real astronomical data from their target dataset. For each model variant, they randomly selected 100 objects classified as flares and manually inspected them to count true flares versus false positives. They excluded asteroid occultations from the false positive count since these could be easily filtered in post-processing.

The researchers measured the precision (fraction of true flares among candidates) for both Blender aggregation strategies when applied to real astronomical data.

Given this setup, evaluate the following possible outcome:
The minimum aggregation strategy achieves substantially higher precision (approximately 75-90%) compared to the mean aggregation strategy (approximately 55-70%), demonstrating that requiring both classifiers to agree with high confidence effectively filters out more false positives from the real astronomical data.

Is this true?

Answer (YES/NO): NO